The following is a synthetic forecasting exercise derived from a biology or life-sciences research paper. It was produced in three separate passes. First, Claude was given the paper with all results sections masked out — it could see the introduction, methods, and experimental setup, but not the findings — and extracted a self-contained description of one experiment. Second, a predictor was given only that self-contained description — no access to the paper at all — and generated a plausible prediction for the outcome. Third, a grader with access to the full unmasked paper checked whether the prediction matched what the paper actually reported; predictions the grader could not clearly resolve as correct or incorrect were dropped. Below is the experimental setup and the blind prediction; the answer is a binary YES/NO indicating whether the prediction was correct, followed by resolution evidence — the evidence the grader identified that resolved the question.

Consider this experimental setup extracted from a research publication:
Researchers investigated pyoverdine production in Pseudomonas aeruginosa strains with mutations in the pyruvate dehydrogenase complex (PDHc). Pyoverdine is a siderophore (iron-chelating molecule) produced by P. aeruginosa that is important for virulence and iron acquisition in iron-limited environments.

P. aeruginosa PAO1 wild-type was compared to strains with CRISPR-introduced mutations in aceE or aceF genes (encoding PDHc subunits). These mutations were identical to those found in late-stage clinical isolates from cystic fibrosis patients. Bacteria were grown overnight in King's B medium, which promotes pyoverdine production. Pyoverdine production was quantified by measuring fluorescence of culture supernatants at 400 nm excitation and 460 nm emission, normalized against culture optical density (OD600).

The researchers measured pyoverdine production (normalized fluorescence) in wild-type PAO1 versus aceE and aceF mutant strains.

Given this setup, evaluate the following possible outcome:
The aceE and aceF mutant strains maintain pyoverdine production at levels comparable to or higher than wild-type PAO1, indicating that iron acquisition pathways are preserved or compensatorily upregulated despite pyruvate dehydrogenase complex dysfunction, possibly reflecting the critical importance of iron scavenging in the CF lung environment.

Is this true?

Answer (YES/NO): YES